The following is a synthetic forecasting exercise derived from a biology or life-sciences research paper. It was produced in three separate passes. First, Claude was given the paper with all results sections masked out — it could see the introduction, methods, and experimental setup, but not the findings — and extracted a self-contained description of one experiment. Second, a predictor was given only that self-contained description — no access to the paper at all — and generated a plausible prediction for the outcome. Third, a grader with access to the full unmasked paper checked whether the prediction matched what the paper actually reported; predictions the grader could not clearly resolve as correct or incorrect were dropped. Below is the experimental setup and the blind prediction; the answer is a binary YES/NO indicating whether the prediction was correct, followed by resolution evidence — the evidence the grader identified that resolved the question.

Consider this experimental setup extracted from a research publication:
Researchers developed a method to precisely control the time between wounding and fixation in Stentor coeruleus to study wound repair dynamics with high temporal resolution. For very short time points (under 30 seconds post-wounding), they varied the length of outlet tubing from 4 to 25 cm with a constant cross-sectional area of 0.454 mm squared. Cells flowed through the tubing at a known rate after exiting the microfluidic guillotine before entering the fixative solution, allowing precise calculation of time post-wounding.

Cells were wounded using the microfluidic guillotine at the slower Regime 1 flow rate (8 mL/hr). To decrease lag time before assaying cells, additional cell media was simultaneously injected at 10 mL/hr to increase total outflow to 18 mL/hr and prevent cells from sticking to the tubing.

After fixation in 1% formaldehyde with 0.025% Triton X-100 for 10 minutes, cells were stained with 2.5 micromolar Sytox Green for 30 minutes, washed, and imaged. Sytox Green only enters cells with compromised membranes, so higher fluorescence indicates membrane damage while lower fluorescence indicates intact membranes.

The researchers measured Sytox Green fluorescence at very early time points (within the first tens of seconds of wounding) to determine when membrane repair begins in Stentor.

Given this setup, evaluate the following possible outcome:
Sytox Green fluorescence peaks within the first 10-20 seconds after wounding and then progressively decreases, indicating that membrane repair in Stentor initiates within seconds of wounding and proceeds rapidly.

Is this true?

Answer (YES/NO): NO